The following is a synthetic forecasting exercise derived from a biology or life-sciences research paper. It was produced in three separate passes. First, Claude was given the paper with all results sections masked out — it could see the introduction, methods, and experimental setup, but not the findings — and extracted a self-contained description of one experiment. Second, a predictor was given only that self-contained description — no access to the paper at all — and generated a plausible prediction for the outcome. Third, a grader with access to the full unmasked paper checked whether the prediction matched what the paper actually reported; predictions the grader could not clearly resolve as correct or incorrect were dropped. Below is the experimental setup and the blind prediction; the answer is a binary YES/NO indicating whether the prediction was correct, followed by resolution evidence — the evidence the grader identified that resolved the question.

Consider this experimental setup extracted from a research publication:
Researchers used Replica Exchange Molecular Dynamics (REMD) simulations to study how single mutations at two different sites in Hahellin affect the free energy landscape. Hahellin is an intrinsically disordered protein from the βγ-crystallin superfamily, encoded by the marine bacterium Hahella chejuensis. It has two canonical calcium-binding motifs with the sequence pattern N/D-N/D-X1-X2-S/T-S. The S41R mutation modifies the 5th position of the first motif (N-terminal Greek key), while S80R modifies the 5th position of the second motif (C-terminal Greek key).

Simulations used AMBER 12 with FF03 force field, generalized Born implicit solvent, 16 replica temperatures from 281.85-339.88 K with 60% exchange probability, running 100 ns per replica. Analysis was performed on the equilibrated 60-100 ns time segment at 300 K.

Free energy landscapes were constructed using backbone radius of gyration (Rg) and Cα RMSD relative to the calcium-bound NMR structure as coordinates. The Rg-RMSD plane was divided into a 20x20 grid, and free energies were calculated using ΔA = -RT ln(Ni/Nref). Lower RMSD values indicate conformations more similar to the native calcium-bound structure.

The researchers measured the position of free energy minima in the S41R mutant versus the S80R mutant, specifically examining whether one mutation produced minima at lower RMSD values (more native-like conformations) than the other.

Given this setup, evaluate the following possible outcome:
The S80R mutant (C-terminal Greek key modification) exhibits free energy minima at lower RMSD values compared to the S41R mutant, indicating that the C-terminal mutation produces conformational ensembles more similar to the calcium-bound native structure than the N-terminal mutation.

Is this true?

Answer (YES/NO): NO